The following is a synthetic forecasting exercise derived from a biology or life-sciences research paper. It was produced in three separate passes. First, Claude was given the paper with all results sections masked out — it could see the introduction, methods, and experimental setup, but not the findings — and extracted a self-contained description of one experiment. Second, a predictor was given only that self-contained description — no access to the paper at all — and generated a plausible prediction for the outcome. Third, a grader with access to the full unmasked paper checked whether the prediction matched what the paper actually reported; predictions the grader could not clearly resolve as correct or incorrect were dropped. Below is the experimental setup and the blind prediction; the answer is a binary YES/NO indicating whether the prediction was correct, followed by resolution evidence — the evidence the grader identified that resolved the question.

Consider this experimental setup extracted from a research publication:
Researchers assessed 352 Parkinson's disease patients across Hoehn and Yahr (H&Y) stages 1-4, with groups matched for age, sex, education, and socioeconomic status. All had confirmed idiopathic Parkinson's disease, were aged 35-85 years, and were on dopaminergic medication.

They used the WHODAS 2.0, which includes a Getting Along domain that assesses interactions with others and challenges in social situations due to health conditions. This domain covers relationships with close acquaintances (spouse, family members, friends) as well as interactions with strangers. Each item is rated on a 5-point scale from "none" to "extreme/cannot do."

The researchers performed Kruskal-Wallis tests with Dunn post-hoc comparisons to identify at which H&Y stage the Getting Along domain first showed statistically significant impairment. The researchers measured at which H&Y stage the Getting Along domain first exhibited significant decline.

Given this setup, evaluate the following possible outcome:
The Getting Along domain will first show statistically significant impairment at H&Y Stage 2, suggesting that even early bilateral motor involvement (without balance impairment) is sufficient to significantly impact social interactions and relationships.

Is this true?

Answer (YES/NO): YES